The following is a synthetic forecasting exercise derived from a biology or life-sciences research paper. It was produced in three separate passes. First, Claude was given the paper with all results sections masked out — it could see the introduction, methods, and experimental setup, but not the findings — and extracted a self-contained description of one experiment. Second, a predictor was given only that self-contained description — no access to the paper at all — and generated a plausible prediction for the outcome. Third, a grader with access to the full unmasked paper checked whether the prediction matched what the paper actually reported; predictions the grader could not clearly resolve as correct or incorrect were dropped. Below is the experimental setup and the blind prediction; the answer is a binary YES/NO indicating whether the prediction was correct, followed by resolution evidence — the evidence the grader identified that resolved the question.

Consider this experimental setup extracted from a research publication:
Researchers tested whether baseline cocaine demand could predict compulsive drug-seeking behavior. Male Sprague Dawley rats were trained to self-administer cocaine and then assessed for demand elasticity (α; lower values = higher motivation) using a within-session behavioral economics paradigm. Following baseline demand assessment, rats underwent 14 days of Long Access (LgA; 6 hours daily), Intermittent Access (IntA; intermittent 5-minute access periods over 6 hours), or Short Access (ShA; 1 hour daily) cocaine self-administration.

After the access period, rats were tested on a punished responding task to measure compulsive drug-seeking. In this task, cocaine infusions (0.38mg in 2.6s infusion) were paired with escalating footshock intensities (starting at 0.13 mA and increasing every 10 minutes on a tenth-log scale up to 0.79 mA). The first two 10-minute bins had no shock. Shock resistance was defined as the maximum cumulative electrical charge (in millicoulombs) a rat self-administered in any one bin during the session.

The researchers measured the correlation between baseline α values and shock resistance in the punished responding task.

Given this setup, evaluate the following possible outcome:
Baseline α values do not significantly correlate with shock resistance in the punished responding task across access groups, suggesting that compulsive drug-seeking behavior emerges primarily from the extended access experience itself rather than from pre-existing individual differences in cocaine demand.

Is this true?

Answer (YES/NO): NO